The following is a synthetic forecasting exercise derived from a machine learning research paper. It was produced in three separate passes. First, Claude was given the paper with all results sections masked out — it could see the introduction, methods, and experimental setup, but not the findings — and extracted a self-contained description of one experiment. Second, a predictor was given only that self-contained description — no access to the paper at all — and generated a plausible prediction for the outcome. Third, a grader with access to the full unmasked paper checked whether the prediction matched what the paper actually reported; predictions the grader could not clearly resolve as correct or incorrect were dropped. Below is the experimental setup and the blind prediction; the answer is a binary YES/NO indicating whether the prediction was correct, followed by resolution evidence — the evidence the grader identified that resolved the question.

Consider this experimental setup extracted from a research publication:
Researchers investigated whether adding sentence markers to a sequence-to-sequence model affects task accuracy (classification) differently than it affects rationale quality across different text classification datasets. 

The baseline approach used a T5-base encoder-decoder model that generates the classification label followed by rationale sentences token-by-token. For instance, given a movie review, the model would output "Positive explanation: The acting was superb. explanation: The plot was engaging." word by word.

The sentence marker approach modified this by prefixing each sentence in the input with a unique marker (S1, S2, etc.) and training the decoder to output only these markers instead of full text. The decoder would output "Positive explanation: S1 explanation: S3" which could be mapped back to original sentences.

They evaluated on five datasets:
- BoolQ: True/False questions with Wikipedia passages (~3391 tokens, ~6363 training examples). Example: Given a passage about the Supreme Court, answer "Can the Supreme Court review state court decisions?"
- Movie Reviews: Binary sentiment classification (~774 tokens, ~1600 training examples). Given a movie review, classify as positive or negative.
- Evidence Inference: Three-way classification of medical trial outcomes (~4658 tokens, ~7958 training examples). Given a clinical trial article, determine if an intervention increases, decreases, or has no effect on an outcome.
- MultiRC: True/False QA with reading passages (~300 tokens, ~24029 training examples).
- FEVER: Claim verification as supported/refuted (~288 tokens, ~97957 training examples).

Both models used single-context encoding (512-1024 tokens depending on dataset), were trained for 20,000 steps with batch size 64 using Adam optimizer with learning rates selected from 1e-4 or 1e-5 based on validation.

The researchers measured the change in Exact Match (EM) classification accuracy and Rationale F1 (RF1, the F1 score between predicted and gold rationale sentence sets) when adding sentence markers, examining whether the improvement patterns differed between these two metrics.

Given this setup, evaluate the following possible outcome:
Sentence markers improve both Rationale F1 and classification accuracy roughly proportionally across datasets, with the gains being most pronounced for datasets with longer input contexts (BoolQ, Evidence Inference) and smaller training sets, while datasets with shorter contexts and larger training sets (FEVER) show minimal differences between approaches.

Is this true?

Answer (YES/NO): NO